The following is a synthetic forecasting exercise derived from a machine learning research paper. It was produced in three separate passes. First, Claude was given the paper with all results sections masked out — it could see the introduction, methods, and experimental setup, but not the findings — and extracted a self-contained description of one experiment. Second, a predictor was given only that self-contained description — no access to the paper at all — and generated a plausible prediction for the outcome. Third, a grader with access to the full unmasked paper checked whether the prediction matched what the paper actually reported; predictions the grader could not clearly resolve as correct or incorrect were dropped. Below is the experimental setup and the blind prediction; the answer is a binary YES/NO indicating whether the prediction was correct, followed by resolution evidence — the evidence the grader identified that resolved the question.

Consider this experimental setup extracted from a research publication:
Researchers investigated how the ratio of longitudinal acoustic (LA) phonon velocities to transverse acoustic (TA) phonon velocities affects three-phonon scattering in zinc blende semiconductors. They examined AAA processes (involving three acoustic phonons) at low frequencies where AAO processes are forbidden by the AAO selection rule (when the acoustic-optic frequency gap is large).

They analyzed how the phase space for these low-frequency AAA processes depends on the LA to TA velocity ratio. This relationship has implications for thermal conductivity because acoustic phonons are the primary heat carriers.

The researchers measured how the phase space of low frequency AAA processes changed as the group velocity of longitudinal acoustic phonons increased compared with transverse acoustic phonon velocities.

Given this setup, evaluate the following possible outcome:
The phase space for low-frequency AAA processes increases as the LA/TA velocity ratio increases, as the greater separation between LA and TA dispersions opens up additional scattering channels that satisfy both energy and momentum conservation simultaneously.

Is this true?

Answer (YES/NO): NO